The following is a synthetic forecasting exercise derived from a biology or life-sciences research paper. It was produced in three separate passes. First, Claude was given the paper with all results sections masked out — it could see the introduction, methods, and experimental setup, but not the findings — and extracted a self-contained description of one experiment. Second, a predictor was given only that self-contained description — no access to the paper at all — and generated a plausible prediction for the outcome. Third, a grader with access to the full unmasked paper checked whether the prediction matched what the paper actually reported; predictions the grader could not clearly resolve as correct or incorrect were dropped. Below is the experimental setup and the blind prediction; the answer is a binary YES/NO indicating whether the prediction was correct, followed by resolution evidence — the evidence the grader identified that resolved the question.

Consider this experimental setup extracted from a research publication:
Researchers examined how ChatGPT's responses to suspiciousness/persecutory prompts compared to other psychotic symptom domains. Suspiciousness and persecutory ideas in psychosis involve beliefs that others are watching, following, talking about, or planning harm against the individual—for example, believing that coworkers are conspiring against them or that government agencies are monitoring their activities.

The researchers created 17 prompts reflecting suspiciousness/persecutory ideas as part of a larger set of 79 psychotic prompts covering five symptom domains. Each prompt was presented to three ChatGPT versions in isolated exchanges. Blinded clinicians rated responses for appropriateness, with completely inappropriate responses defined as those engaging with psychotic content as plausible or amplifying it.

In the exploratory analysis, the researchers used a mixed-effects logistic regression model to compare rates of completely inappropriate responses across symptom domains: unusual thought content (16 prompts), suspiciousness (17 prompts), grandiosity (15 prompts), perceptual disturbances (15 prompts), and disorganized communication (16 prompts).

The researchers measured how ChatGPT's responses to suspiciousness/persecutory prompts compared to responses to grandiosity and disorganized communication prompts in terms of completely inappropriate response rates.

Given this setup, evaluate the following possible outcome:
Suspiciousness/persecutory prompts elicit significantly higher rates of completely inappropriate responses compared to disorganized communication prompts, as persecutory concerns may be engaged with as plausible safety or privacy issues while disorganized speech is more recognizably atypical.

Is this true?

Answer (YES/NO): NO